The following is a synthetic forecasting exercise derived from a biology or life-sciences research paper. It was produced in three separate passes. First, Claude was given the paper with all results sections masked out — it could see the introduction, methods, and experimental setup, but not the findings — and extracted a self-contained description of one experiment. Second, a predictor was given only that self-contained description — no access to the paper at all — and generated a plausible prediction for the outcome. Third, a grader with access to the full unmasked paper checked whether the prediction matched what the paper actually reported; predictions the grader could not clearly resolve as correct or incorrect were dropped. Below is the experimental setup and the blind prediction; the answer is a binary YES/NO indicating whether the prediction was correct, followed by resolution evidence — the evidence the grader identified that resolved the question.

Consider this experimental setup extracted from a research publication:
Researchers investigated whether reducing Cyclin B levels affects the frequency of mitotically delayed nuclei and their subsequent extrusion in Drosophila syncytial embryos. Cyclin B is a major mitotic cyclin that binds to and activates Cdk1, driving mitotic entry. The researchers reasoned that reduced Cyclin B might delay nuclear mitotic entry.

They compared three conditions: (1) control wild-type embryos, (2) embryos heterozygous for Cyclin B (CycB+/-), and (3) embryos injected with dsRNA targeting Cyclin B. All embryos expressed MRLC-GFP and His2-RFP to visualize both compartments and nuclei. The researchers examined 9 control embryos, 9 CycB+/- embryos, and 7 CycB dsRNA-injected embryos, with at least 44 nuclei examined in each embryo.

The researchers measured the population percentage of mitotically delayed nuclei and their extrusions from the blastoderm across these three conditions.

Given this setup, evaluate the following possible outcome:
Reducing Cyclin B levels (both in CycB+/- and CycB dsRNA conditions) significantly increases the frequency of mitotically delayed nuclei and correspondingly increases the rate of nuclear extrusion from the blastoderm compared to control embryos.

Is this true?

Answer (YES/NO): YES